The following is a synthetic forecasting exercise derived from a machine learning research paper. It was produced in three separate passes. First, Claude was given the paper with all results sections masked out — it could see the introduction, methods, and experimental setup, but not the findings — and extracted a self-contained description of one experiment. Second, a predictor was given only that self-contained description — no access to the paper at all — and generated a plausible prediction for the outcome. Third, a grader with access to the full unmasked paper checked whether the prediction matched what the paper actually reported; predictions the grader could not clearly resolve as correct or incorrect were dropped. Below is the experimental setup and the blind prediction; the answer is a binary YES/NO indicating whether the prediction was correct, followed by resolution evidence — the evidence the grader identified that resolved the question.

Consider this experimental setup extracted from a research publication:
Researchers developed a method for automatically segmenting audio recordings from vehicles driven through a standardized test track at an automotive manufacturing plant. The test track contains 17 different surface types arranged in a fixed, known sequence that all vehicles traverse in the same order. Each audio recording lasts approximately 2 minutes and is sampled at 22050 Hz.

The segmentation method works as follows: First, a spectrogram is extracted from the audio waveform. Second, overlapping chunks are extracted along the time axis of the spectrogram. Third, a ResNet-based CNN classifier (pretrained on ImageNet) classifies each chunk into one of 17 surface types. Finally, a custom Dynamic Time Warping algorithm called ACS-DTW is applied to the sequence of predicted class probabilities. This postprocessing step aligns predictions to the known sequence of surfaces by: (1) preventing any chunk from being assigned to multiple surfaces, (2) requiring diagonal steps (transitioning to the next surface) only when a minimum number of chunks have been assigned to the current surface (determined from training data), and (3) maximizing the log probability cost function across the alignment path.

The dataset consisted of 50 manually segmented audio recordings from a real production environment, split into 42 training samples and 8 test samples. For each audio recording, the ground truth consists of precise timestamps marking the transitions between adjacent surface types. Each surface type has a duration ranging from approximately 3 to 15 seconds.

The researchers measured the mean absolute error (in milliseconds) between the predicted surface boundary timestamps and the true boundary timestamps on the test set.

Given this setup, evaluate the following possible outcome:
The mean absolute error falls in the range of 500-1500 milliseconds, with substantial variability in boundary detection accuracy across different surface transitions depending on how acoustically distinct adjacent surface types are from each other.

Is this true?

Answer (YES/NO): NO